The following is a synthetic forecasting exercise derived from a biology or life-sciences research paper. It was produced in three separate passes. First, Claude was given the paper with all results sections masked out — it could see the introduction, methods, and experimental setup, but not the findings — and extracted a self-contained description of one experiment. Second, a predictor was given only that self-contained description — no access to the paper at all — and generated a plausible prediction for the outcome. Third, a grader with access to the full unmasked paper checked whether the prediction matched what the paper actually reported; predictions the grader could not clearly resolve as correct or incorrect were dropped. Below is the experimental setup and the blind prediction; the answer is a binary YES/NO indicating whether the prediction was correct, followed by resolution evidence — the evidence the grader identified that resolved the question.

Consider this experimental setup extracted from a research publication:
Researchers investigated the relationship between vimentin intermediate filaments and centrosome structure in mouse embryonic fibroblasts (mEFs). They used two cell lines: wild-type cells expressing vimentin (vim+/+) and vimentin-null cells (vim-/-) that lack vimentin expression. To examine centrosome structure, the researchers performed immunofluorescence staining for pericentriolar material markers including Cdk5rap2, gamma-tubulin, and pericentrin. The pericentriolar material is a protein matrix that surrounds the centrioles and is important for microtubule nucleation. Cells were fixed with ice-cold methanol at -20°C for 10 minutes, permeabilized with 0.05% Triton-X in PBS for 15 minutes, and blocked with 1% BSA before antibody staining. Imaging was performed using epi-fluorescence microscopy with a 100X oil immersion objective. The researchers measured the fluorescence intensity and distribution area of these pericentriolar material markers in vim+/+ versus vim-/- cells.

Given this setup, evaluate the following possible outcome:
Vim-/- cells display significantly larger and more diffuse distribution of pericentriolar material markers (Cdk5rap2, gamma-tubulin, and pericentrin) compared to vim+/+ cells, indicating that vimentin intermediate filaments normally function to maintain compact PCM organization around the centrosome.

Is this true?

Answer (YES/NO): NO